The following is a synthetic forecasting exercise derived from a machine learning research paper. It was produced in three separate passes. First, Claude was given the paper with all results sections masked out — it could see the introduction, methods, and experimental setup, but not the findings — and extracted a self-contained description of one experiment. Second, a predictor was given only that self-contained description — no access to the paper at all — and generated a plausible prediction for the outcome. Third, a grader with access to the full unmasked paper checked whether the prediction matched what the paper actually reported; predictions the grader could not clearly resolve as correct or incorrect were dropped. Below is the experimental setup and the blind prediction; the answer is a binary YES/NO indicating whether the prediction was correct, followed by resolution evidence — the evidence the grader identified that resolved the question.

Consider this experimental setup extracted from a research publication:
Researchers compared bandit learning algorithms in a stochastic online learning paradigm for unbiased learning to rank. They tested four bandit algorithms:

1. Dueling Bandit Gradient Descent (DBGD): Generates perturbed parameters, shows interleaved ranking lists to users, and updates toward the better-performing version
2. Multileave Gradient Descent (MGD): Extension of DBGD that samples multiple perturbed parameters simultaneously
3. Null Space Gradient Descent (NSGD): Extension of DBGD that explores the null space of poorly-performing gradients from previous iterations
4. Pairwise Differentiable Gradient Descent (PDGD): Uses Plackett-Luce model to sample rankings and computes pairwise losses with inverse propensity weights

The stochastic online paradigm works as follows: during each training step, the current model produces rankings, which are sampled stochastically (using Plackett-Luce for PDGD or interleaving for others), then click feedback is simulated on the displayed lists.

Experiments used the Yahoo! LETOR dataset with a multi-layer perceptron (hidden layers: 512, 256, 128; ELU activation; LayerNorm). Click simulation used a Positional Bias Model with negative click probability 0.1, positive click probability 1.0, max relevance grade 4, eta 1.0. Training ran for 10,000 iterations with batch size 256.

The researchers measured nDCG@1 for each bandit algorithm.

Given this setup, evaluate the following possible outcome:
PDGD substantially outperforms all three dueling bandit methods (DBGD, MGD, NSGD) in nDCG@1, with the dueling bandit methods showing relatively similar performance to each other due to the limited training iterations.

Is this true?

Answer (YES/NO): YES